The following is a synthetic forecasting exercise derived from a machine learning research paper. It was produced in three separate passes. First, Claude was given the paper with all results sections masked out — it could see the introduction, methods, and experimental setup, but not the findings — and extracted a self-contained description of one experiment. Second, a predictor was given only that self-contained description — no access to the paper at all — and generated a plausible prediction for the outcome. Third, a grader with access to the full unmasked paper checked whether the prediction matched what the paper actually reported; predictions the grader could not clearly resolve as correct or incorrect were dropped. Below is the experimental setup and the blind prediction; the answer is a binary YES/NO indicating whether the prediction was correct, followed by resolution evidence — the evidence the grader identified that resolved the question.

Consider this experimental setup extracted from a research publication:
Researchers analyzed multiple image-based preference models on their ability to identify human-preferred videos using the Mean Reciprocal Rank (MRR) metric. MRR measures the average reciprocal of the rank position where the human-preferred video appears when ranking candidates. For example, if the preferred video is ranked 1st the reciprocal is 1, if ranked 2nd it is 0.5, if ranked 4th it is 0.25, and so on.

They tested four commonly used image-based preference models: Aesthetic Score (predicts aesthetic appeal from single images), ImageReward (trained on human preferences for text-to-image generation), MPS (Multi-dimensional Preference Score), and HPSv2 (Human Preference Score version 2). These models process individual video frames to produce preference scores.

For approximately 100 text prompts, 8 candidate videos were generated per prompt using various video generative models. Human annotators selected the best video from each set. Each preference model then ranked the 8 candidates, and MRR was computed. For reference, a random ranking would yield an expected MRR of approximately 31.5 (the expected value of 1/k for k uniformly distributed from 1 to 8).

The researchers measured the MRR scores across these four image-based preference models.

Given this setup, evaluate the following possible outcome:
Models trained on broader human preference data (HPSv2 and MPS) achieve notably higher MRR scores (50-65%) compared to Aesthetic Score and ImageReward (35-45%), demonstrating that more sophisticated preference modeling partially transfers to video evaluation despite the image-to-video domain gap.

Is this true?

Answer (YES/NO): NO